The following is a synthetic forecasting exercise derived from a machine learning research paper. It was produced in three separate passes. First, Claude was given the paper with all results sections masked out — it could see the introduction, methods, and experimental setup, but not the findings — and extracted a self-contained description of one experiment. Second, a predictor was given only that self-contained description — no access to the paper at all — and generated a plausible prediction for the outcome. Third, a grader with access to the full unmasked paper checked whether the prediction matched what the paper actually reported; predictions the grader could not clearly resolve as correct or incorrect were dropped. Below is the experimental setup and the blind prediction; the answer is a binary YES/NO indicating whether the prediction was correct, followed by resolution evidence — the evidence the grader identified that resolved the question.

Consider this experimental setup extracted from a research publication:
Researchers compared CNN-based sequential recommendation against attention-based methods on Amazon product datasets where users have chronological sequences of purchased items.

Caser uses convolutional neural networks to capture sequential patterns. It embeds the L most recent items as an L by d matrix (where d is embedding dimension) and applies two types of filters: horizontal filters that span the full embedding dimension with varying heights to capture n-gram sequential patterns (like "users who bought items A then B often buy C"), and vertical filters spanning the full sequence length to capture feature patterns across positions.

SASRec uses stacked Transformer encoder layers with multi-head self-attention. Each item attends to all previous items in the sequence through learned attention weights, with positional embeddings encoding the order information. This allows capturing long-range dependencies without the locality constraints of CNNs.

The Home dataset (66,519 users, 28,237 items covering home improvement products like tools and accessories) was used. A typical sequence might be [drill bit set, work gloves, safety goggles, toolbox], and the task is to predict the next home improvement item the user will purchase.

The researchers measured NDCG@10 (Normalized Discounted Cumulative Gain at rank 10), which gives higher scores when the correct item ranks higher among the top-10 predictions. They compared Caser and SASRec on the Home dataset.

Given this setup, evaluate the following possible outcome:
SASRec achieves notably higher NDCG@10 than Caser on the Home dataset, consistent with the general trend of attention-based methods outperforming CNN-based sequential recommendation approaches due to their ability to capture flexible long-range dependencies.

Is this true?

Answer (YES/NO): YES